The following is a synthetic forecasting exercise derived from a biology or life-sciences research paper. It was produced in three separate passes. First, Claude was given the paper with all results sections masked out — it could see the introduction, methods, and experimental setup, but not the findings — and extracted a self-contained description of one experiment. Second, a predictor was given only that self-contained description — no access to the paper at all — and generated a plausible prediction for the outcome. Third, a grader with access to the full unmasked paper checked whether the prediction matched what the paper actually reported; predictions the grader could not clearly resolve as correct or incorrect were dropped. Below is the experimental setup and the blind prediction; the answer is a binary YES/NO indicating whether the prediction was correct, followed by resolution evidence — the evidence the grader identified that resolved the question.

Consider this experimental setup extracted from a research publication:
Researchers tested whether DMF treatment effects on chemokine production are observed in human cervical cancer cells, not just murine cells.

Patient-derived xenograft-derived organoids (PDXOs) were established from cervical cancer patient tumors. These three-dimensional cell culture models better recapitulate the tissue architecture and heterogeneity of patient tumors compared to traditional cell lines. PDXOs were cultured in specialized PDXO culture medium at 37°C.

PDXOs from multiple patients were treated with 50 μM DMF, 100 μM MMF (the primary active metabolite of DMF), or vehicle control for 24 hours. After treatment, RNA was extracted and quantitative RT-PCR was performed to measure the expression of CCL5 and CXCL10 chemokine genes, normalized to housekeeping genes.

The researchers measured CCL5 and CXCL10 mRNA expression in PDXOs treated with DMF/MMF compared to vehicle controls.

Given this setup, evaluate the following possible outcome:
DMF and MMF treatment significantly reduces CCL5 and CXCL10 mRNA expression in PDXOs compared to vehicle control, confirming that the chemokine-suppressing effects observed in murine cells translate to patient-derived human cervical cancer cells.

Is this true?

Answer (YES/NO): NO